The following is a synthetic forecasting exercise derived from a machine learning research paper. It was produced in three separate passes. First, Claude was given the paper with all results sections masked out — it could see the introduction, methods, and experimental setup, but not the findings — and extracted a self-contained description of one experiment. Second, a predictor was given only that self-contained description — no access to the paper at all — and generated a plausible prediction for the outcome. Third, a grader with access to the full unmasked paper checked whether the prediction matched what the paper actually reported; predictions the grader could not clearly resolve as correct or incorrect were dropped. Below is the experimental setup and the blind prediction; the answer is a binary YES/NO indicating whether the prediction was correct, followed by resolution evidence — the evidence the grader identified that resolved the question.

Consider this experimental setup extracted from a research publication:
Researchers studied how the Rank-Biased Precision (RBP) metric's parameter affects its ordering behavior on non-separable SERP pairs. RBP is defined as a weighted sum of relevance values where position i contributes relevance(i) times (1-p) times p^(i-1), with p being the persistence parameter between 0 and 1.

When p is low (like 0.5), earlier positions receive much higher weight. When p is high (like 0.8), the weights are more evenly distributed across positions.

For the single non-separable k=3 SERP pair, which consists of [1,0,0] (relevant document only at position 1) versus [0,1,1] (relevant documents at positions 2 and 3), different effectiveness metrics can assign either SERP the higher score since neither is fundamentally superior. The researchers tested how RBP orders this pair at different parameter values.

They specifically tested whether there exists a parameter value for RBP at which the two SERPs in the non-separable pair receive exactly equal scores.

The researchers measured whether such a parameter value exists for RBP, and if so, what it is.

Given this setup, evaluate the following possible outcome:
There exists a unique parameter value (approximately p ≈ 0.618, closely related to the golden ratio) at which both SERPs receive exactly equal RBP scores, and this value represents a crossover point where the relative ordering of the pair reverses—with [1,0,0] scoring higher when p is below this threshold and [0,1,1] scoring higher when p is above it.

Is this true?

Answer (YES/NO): YES